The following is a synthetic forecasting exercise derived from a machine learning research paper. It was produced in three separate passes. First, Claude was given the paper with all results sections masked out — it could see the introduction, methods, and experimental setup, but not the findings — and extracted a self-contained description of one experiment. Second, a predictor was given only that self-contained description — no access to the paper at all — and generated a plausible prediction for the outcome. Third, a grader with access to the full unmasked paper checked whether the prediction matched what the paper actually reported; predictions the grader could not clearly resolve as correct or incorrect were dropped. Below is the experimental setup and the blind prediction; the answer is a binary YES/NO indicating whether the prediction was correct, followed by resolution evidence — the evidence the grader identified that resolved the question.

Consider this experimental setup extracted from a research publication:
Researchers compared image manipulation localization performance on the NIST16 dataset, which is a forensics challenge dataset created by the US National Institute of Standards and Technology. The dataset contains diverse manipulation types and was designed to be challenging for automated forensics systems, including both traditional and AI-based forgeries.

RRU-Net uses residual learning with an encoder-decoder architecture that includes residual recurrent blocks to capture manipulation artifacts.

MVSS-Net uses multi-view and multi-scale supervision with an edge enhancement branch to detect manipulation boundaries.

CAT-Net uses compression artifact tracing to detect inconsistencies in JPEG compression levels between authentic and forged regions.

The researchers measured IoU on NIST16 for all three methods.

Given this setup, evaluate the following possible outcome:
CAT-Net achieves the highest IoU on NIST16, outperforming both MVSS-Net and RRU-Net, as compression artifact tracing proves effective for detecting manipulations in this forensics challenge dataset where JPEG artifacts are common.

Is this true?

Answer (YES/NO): NO